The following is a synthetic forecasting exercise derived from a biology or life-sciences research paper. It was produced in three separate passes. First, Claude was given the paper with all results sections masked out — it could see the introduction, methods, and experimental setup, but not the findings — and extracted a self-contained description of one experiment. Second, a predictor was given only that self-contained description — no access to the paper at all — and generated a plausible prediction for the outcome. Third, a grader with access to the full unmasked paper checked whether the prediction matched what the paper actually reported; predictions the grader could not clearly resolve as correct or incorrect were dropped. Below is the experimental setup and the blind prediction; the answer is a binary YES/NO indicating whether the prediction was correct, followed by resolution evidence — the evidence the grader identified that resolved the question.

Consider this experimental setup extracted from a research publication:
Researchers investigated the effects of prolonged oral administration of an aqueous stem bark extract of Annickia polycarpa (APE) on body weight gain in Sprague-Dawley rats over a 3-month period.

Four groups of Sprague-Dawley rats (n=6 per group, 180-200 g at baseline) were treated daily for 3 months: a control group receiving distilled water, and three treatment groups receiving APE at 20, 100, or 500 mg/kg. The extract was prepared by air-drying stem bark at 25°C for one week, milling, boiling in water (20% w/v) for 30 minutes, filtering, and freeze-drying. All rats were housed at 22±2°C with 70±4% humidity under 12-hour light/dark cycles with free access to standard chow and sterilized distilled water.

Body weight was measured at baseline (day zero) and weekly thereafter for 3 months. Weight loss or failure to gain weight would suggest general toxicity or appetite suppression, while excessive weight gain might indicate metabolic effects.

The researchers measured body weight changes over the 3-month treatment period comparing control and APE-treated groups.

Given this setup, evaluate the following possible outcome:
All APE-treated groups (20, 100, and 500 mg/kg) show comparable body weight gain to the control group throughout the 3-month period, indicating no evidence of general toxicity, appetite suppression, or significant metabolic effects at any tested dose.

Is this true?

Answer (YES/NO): YES